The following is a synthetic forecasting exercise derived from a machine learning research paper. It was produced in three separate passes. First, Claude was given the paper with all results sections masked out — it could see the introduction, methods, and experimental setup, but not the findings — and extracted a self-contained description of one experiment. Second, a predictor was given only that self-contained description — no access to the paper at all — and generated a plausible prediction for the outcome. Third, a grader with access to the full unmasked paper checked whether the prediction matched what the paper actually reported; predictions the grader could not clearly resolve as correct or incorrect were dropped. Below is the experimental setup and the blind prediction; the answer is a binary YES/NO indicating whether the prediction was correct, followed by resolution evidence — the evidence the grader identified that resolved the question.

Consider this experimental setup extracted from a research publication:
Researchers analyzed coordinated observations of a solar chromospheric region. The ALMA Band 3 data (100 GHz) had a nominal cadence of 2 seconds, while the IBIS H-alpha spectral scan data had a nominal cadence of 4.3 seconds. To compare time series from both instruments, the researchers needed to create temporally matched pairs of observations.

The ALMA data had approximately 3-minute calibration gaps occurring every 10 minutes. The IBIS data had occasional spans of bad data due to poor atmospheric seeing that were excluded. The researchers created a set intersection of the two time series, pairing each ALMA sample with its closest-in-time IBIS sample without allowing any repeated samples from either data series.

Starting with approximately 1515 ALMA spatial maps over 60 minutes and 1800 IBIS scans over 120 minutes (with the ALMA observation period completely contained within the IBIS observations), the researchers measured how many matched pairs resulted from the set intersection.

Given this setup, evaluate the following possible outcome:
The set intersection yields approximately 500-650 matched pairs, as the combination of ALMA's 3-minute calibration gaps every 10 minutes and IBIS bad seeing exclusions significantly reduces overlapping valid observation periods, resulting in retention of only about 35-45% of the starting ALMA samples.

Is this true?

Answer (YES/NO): NO